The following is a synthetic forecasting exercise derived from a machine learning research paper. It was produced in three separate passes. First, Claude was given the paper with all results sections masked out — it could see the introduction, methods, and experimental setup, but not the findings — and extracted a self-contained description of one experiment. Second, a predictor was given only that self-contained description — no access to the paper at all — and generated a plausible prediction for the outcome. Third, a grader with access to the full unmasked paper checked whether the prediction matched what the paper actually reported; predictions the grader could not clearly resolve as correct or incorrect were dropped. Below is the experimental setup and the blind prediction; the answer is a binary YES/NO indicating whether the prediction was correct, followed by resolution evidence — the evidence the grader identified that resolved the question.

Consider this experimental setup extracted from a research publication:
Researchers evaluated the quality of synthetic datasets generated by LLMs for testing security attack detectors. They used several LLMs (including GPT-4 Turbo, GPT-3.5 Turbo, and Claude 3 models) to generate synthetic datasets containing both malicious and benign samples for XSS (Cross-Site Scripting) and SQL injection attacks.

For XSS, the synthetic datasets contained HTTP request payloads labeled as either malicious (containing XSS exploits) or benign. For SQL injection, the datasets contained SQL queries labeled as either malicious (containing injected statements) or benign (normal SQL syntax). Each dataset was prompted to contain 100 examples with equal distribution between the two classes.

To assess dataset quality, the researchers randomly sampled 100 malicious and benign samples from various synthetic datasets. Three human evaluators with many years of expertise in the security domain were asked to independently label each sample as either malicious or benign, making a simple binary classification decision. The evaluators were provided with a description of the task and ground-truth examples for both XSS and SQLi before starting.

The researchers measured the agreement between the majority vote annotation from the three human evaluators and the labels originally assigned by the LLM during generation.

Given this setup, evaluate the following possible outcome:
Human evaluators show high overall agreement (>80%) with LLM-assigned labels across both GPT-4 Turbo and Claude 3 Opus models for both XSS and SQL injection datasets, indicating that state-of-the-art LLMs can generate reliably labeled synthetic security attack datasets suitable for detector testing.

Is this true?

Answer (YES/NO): NO